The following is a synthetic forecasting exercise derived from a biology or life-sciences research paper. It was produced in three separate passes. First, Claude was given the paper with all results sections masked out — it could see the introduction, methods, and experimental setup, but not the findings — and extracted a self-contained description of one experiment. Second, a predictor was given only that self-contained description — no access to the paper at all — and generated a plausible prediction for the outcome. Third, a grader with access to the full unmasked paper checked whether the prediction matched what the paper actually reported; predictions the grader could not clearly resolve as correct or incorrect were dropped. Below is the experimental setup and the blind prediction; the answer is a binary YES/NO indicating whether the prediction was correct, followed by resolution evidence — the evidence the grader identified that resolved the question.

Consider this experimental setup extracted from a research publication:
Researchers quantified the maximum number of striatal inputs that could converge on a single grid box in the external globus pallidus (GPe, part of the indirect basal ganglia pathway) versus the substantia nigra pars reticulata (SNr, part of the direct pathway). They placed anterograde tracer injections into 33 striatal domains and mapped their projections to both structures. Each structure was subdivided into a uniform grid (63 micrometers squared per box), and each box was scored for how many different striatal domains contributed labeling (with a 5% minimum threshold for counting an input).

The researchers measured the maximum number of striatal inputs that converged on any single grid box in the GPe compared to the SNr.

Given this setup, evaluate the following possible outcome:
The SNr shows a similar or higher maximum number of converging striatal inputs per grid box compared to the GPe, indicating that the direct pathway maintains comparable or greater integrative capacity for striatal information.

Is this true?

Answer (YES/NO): YES